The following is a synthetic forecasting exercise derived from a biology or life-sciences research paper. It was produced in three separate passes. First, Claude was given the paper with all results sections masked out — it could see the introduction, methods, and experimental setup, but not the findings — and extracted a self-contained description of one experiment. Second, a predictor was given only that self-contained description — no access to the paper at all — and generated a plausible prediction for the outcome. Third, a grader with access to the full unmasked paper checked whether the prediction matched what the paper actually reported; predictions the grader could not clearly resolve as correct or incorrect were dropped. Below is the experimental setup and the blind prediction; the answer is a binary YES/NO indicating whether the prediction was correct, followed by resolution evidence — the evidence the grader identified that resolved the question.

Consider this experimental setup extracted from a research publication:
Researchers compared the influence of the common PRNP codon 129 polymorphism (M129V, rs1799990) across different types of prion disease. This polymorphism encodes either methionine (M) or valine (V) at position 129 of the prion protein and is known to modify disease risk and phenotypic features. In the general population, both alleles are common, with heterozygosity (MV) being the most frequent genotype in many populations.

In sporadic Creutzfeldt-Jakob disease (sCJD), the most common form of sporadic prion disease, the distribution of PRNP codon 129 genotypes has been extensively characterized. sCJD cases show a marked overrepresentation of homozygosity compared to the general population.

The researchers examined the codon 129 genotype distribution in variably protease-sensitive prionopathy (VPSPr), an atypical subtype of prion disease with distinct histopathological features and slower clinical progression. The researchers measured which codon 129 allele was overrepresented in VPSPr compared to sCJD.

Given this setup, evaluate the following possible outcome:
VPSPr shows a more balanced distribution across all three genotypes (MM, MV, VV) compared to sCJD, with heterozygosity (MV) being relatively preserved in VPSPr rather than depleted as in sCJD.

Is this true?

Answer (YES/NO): NO